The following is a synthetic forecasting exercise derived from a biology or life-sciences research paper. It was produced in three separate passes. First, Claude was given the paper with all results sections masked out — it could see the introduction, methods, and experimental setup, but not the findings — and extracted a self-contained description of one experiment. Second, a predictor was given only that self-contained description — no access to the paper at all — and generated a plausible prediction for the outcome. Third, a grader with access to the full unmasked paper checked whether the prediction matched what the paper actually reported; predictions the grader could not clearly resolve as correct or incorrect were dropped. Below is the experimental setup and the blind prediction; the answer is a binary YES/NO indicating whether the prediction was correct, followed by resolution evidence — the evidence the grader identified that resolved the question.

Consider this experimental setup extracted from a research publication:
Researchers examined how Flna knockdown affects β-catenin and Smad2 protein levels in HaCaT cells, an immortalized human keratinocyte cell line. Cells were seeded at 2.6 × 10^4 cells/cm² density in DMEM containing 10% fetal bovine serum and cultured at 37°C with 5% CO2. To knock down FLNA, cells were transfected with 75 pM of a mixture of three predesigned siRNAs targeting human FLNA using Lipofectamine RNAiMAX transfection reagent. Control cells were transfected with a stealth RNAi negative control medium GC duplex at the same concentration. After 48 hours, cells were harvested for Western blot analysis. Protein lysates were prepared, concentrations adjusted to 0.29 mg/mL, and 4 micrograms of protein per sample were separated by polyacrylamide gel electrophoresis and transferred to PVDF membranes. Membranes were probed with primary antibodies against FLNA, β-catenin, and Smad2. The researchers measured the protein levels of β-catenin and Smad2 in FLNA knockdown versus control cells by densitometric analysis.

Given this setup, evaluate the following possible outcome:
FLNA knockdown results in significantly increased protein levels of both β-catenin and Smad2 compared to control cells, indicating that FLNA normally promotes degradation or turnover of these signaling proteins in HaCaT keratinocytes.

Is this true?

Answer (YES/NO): NO